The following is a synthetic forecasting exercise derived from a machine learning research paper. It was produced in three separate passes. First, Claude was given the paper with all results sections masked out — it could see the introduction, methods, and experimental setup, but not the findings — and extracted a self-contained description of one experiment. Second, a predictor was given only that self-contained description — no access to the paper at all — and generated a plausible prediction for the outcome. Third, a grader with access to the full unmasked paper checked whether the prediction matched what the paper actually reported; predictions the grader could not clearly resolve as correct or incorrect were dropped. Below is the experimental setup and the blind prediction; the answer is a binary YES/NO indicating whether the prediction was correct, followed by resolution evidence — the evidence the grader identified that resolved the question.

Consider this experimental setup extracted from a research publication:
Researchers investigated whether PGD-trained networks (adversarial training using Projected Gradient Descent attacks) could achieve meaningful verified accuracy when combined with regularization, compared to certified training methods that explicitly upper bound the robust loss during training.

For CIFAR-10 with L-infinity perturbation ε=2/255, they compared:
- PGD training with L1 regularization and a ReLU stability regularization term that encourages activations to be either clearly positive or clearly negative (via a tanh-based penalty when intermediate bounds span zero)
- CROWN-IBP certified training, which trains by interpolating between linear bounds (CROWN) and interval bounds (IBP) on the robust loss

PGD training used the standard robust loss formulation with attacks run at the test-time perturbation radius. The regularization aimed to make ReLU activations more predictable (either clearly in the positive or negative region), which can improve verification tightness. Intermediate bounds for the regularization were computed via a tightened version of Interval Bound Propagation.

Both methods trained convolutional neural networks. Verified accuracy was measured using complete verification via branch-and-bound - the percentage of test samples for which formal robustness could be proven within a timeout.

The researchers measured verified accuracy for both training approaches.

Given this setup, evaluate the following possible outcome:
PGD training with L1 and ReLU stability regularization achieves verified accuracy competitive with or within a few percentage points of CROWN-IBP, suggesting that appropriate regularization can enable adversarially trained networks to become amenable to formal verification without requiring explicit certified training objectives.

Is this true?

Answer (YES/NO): NO